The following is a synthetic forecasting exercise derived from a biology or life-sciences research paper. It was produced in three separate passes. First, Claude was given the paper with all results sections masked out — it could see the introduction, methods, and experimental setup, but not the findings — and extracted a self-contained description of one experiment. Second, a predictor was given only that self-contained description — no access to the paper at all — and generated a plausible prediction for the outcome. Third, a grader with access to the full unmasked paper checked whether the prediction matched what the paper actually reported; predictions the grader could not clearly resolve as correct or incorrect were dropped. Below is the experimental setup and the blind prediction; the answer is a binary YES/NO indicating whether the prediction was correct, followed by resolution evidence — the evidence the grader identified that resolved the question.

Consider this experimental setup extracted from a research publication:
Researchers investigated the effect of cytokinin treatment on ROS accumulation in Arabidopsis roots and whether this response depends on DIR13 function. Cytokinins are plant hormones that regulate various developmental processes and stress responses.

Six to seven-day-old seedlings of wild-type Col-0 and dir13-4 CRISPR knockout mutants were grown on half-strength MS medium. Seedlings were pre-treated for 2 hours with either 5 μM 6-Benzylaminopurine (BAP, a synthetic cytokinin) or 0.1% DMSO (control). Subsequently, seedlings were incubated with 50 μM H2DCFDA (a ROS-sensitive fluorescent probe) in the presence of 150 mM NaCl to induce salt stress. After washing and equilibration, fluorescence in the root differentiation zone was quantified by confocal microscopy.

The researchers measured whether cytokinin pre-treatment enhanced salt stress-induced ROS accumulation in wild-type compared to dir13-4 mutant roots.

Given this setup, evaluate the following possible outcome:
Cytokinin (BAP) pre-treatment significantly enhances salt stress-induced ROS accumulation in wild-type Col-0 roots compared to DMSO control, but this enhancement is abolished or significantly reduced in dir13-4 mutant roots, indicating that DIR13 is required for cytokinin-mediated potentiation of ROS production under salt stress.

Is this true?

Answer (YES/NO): NO